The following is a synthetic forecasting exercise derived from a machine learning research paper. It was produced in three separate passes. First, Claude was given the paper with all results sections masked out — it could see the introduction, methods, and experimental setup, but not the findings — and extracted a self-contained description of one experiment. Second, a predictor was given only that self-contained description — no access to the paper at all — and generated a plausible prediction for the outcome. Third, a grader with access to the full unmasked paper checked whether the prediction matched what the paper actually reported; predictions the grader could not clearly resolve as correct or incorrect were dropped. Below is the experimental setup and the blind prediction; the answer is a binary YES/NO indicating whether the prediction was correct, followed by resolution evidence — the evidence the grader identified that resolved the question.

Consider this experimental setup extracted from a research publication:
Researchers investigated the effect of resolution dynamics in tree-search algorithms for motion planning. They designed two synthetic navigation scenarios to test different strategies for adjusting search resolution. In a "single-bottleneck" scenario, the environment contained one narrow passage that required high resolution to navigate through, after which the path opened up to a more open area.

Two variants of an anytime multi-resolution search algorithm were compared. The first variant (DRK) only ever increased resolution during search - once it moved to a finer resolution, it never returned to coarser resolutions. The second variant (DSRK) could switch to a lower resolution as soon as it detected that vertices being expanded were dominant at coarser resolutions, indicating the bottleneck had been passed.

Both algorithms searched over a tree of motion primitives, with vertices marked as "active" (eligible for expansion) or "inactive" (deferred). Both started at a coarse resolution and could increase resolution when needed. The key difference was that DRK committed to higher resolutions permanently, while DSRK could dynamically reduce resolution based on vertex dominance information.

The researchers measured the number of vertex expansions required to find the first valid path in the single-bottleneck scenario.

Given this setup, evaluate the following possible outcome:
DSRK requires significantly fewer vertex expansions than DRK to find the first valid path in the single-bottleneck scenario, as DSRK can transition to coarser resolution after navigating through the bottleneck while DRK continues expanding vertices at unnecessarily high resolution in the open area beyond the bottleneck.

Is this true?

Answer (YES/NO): YES